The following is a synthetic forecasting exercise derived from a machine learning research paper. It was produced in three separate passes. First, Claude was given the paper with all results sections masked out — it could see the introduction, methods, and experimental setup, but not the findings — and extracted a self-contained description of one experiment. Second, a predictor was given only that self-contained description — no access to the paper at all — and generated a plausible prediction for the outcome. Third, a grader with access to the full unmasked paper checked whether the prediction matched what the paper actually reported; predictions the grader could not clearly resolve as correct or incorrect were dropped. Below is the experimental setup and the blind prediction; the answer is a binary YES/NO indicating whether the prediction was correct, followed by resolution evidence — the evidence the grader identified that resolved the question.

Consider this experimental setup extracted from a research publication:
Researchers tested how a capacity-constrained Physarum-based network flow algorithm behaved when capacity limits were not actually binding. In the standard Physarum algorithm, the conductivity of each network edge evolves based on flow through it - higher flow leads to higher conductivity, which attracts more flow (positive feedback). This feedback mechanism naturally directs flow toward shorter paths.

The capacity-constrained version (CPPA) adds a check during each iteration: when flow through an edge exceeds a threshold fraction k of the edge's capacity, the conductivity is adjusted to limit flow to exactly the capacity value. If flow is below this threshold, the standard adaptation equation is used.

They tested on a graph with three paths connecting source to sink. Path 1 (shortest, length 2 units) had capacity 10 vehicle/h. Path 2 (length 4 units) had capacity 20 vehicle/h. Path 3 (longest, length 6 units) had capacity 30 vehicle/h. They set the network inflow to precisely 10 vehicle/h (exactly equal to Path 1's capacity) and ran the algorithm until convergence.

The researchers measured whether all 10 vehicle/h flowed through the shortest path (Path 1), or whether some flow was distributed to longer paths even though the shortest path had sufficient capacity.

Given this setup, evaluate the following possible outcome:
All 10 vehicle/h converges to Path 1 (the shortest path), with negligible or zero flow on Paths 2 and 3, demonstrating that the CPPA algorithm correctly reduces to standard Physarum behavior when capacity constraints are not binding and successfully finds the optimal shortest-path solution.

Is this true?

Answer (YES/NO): YES